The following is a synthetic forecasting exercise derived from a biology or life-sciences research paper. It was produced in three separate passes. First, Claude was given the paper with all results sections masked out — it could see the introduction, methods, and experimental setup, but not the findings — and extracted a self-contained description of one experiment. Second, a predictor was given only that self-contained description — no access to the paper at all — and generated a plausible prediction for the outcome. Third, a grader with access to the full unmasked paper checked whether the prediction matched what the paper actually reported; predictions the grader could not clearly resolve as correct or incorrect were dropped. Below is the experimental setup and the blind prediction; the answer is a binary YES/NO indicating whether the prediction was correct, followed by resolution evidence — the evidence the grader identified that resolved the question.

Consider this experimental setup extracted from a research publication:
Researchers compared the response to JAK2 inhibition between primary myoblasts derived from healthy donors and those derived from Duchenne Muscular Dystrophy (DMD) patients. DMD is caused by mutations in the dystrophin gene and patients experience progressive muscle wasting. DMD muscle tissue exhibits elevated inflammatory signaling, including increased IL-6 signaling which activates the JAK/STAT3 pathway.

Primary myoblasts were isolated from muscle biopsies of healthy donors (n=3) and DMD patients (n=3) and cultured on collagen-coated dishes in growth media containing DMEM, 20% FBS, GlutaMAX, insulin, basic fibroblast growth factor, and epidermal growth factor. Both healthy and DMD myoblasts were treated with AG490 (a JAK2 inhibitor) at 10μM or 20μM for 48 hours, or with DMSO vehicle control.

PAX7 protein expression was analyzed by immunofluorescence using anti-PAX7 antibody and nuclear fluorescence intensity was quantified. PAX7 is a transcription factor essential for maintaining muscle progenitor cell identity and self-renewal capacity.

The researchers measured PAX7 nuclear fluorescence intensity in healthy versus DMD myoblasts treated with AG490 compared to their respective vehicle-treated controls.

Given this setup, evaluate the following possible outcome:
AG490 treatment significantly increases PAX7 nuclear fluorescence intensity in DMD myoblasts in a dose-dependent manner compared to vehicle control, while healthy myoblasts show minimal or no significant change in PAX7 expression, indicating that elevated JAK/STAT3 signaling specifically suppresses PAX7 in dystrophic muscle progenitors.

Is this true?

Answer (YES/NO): NO